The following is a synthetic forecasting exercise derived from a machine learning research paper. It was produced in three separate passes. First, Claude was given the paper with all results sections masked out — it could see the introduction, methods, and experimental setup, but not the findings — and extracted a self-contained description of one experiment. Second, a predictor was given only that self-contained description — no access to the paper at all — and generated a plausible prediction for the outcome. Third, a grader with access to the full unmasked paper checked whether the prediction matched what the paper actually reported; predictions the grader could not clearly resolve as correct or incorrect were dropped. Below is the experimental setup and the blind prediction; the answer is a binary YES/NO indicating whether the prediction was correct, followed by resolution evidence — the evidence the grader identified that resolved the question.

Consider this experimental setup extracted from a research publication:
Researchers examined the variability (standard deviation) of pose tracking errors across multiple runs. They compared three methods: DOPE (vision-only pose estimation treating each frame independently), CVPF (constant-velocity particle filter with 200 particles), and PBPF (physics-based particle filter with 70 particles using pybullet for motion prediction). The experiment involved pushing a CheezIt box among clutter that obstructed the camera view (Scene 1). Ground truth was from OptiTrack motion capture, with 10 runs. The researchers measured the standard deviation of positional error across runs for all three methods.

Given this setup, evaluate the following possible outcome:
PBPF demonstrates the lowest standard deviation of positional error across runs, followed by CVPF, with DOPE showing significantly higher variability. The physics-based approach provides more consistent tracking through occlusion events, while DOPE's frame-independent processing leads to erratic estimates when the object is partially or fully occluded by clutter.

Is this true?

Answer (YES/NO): YES